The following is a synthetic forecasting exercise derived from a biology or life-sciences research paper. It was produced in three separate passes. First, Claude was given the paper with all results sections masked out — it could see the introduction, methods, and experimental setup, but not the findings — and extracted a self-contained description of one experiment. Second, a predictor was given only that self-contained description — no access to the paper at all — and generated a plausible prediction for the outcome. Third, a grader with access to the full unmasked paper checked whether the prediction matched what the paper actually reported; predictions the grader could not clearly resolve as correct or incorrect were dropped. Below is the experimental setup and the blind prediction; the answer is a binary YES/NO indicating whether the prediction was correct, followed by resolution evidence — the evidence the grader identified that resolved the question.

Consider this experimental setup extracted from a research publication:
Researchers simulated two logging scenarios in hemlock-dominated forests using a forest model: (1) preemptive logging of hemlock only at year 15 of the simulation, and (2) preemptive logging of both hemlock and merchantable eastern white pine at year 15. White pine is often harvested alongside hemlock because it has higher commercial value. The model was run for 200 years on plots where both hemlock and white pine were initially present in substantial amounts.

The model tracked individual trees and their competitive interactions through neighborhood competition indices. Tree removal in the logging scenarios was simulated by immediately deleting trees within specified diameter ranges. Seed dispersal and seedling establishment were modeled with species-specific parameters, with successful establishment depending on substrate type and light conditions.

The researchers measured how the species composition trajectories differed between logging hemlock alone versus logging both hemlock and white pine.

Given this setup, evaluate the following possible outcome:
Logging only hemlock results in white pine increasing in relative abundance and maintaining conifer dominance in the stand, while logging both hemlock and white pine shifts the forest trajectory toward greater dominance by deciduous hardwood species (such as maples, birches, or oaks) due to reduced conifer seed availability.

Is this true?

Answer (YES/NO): NO